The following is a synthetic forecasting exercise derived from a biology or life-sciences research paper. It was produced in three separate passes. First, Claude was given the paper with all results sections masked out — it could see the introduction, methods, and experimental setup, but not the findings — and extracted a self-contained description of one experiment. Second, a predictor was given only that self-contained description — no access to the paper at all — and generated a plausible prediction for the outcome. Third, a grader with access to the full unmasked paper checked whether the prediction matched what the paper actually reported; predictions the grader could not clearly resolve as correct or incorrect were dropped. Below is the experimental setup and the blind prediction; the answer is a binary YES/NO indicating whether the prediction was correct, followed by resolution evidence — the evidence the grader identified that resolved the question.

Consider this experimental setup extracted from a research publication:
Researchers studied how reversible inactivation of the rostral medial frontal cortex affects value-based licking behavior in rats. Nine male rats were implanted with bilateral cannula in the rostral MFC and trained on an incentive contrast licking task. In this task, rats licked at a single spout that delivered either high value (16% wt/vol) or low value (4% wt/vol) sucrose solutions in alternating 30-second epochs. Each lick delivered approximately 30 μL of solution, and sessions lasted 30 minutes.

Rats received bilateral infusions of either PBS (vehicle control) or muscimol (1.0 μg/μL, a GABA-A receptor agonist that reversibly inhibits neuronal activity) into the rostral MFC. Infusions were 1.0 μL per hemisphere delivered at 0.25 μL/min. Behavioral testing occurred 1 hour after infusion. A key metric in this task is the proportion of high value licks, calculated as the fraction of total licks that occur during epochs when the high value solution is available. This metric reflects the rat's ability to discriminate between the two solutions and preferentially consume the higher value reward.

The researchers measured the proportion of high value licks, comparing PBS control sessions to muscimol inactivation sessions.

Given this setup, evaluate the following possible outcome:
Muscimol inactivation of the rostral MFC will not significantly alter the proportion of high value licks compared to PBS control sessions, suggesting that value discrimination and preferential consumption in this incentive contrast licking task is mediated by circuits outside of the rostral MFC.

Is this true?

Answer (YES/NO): NO